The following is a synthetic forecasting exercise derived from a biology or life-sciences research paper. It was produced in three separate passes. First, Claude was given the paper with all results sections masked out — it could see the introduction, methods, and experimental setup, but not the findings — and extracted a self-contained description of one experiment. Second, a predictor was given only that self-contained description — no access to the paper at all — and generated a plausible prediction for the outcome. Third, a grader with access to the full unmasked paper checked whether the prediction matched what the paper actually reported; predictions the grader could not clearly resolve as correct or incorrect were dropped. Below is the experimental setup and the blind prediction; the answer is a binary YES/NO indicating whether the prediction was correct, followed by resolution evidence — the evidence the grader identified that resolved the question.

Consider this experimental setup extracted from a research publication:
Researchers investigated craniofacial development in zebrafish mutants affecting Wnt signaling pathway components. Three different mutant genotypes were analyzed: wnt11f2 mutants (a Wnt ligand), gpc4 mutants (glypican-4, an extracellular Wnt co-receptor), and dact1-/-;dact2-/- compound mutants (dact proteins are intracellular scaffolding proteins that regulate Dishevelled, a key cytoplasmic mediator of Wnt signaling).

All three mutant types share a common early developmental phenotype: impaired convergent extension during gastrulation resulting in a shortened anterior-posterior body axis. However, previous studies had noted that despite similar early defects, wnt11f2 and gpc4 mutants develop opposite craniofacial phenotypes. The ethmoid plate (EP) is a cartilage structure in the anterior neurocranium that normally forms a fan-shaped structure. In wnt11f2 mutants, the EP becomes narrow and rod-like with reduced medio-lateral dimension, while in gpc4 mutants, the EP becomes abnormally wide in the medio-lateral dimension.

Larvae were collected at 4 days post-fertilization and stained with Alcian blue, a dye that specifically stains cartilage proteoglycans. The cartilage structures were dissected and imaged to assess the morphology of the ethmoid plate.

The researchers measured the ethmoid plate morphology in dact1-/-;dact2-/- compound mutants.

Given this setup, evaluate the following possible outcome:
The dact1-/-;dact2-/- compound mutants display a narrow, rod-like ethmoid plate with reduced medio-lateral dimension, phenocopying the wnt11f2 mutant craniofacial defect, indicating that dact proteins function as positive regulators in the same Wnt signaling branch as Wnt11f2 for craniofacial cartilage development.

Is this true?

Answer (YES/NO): YES